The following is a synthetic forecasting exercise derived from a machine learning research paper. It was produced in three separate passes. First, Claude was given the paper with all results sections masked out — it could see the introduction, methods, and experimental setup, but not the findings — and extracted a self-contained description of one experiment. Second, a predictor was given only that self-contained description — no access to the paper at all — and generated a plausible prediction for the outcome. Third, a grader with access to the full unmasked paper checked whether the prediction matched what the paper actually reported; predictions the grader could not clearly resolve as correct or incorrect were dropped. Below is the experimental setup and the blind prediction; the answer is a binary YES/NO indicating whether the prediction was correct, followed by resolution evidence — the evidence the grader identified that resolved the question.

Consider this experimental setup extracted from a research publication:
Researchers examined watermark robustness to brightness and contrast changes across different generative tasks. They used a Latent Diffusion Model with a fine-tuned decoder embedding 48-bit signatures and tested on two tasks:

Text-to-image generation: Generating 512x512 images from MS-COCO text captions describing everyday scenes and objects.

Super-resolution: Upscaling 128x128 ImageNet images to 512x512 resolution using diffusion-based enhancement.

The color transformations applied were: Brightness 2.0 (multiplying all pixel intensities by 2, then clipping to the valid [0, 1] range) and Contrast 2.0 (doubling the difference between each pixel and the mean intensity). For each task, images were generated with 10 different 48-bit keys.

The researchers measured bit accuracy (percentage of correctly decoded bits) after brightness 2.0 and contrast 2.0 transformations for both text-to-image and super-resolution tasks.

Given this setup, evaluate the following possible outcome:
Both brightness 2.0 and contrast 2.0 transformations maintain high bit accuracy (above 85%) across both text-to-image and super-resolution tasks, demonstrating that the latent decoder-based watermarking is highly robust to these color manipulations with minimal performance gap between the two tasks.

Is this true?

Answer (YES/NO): YES